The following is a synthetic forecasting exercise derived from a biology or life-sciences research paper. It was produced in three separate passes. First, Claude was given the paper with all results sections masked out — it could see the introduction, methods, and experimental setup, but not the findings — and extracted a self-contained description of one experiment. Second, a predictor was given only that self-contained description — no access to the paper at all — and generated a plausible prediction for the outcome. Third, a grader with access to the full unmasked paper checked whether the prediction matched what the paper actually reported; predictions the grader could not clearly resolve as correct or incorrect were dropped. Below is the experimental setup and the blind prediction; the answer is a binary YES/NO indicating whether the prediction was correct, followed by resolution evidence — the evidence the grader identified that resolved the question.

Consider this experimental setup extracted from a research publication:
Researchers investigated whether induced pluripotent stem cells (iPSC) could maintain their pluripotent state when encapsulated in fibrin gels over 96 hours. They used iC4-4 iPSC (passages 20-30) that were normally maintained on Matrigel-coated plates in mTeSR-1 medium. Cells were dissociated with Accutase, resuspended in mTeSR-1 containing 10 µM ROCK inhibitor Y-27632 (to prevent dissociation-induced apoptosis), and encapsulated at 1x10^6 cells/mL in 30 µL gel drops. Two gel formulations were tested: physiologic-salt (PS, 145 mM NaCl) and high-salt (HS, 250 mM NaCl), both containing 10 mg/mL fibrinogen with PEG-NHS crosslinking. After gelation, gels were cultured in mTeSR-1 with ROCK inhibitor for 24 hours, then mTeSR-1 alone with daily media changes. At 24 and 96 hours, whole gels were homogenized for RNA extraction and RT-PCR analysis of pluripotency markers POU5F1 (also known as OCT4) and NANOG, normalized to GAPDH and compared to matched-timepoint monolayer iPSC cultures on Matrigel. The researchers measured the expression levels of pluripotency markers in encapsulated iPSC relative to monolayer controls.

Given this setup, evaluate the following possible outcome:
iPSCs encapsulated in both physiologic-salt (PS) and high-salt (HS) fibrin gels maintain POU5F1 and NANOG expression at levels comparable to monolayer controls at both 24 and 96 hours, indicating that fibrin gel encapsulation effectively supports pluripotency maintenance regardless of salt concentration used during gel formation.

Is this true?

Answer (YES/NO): YES